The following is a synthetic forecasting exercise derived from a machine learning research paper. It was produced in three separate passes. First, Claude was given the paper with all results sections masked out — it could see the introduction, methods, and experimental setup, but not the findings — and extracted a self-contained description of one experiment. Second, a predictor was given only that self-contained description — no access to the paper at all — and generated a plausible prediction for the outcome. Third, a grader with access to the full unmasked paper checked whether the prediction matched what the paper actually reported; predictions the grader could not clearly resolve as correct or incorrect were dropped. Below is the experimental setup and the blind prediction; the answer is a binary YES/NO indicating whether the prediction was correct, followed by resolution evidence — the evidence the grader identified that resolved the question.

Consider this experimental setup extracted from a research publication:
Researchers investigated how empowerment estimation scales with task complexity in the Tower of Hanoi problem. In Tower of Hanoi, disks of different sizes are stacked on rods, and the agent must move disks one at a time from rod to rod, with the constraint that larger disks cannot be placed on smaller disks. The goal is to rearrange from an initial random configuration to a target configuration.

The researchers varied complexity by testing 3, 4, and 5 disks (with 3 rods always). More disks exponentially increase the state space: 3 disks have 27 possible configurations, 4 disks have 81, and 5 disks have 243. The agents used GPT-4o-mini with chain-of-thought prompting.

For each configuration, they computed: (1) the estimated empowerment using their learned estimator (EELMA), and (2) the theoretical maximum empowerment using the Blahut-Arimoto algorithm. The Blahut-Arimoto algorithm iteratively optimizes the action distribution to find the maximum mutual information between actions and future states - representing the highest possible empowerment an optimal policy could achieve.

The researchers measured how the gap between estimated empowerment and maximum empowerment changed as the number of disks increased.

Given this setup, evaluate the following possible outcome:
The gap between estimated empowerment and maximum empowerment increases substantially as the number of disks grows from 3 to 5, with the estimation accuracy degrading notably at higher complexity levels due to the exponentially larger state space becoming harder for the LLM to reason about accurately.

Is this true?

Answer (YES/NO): YES